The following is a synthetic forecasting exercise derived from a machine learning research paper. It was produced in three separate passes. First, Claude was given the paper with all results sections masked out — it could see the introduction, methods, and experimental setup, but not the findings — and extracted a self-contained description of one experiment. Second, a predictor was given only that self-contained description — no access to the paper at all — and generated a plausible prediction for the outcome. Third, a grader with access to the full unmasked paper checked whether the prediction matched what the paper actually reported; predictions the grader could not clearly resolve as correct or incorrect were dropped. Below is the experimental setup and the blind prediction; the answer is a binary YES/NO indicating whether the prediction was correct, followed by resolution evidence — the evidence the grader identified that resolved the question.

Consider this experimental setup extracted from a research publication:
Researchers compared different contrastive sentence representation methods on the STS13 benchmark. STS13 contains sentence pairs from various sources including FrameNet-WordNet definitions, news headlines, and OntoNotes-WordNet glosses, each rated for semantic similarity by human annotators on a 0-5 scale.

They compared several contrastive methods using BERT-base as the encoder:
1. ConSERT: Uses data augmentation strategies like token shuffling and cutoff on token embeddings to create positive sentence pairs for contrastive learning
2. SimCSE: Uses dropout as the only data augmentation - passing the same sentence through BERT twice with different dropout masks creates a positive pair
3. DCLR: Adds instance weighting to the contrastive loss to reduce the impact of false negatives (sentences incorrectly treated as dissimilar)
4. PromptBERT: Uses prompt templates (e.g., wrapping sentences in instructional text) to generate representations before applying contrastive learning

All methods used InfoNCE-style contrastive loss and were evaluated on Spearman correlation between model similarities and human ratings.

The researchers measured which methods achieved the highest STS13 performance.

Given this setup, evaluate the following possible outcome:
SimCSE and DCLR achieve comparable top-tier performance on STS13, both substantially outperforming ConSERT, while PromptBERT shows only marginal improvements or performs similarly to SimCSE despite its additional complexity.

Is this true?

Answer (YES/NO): NO